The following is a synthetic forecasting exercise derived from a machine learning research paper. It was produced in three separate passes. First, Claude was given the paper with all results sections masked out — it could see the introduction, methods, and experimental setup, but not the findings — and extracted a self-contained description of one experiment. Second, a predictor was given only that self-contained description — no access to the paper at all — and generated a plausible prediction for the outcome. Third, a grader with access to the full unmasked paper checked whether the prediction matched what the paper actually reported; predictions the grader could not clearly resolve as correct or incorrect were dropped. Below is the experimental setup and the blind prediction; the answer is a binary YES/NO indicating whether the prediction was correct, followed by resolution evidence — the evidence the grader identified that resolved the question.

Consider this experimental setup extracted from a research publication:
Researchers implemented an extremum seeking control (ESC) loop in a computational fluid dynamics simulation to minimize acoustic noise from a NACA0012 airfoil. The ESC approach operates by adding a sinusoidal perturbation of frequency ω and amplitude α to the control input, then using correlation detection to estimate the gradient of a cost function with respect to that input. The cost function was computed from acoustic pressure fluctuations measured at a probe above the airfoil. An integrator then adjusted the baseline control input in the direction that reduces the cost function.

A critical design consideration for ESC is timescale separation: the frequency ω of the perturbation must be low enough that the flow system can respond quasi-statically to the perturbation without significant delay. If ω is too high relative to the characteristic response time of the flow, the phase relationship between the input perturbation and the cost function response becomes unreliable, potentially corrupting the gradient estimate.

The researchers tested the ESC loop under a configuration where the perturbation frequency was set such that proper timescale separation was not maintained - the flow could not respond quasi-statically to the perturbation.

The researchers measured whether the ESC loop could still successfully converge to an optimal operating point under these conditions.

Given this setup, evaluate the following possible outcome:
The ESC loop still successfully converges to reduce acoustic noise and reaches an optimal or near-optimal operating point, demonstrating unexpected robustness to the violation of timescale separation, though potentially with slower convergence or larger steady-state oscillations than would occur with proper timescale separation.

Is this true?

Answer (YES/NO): NO